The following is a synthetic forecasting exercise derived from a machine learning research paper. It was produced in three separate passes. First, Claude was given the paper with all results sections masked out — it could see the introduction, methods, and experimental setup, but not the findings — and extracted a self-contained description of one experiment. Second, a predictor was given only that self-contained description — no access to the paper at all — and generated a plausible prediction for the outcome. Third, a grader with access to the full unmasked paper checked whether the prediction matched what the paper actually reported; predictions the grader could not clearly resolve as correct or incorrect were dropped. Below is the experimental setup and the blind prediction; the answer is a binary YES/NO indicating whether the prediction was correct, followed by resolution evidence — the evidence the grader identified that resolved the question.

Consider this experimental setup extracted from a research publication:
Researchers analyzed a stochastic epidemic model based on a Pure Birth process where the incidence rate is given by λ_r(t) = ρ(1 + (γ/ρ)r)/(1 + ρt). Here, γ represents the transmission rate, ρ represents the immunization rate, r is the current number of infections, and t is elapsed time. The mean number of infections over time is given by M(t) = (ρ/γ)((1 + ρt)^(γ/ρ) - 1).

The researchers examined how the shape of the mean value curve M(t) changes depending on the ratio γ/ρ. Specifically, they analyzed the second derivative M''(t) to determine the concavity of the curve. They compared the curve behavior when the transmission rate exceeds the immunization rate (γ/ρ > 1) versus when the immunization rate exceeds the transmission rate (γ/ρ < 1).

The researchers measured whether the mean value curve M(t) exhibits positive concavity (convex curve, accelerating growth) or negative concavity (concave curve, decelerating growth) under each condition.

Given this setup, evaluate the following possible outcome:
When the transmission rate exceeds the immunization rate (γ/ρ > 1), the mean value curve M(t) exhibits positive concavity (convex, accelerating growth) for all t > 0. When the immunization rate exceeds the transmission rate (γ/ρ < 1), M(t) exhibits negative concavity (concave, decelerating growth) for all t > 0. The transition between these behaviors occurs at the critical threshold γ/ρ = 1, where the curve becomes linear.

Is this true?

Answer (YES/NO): YES